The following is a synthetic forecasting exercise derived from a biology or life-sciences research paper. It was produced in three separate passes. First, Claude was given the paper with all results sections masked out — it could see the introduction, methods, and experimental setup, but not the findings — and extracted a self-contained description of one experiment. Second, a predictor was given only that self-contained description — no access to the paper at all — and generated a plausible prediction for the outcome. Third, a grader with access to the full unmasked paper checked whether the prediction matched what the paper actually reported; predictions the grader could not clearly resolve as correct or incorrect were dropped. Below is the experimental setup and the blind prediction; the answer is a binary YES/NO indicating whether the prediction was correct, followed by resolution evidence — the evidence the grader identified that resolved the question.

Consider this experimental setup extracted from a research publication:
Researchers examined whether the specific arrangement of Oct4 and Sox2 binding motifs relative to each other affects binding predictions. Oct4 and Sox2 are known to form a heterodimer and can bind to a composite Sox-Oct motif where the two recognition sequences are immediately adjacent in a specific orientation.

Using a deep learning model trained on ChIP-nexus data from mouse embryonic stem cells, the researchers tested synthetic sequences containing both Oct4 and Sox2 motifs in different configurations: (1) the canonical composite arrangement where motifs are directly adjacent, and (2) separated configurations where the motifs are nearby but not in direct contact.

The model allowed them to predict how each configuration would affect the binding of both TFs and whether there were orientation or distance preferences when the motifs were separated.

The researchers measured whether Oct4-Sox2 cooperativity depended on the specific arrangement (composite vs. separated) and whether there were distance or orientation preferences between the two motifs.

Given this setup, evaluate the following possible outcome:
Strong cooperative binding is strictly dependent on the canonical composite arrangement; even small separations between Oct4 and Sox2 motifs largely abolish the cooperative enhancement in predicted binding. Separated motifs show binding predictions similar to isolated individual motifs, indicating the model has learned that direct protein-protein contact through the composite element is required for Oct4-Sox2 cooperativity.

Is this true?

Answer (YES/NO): NO